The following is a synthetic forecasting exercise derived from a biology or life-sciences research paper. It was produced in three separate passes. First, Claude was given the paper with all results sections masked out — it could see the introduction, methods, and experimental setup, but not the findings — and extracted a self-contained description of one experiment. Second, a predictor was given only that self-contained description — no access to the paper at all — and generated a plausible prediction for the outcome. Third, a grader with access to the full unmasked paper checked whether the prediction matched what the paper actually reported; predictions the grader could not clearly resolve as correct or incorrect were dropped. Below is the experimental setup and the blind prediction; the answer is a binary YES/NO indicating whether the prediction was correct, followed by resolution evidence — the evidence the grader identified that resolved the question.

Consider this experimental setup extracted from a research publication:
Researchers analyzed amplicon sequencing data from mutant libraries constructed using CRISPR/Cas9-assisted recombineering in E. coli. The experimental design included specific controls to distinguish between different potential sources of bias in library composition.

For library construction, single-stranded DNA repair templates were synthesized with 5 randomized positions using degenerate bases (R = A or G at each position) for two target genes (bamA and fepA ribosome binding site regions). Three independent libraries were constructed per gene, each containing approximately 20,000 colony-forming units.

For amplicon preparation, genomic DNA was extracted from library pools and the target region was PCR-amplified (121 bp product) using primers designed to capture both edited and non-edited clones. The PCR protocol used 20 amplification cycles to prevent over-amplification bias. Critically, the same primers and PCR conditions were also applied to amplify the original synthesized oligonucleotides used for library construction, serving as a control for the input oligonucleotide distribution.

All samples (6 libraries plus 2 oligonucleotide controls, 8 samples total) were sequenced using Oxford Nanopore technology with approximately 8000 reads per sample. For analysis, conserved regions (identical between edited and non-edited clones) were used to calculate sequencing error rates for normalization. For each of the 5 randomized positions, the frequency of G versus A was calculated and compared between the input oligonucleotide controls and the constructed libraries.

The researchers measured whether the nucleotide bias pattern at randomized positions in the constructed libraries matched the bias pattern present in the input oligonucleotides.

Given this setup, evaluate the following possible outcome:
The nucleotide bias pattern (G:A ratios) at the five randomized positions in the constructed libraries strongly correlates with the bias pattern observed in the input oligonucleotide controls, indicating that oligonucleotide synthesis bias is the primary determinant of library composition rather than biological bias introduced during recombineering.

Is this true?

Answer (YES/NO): YES